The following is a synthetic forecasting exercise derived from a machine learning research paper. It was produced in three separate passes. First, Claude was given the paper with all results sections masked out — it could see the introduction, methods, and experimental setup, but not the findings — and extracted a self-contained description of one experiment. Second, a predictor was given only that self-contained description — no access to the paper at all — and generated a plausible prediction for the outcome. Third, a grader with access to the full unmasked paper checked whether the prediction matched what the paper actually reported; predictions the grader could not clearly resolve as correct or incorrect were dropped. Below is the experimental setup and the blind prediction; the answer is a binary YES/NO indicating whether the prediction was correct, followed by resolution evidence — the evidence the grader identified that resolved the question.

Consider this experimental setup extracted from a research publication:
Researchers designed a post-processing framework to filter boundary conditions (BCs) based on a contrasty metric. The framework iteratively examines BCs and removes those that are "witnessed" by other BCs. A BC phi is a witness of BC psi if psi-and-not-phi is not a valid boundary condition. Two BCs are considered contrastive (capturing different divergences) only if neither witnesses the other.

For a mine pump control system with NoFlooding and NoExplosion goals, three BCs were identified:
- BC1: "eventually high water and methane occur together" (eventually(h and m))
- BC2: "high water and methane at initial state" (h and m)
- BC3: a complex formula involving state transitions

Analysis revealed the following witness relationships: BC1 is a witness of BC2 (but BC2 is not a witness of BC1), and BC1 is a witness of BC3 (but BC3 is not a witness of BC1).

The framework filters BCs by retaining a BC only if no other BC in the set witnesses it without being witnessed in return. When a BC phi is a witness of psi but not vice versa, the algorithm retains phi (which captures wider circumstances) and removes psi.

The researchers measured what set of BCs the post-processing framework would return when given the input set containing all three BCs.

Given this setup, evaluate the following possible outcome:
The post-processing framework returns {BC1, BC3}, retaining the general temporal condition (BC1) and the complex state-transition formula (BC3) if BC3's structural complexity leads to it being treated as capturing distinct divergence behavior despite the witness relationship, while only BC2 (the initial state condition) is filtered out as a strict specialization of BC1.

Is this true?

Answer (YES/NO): NO